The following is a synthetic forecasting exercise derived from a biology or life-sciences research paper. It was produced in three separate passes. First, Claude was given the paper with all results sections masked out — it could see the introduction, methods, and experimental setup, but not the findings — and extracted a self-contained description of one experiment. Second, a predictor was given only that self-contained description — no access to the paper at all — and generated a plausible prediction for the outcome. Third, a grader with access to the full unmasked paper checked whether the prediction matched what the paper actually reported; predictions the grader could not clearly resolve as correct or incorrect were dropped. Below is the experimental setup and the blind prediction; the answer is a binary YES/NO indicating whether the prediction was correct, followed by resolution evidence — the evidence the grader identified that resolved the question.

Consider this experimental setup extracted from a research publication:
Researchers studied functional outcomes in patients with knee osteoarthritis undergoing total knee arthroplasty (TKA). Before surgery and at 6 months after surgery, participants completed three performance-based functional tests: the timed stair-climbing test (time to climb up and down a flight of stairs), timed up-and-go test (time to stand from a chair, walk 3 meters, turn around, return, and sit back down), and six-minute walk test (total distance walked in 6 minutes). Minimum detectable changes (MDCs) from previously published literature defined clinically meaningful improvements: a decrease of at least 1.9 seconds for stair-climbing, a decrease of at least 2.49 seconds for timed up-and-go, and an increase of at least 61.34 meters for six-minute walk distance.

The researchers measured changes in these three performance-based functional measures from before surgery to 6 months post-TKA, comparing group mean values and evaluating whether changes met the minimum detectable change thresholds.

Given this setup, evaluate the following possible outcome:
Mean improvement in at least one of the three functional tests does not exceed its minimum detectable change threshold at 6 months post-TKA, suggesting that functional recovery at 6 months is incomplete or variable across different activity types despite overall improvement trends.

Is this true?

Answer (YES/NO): YES